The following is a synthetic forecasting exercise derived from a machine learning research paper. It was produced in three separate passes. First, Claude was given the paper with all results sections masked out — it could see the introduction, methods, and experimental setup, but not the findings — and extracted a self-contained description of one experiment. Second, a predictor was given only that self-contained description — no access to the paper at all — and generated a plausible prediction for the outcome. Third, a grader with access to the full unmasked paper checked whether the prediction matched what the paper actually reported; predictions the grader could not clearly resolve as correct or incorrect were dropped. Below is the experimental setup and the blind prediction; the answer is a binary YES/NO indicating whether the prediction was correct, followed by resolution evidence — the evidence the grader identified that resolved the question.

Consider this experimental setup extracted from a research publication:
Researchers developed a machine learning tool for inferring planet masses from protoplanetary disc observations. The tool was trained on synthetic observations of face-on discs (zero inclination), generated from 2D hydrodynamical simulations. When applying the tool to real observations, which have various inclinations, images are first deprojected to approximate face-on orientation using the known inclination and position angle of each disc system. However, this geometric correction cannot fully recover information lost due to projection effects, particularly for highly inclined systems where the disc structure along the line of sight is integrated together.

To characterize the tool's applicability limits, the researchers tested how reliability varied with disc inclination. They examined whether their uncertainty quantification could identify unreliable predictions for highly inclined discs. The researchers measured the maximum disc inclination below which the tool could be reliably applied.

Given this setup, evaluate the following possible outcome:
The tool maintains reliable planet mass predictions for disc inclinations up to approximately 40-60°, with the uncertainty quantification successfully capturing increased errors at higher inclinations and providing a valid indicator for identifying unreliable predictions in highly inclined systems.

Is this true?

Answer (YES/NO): YES